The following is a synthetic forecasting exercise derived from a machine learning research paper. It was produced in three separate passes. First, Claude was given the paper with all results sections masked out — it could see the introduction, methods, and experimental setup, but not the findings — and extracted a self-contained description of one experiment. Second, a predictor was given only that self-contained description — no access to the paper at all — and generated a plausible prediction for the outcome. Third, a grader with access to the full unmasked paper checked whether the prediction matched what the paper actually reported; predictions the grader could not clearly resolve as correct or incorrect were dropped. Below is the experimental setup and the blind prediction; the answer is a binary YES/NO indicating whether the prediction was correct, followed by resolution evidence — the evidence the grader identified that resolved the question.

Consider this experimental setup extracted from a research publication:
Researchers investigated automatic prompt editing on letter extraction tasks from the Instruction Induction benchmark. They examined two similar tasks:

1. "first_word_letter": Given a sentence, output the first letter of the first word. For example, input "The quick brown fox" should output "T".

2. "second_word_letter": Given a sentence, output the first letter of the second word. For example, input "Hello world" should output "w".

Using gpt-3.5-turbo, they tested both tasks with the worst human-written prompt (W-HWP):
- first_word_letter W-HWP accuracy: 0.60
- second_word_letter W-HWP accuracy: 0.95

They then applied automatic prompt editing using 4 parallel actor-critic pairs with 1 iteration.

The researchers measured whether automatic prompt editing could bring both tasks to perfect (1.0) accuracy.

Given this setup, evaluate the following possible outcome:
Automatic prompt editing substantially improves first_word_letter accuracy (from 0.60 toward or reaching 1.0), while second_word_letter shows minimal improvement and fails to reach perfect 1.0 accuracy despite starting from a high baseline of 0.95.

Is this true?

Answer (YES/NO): NO